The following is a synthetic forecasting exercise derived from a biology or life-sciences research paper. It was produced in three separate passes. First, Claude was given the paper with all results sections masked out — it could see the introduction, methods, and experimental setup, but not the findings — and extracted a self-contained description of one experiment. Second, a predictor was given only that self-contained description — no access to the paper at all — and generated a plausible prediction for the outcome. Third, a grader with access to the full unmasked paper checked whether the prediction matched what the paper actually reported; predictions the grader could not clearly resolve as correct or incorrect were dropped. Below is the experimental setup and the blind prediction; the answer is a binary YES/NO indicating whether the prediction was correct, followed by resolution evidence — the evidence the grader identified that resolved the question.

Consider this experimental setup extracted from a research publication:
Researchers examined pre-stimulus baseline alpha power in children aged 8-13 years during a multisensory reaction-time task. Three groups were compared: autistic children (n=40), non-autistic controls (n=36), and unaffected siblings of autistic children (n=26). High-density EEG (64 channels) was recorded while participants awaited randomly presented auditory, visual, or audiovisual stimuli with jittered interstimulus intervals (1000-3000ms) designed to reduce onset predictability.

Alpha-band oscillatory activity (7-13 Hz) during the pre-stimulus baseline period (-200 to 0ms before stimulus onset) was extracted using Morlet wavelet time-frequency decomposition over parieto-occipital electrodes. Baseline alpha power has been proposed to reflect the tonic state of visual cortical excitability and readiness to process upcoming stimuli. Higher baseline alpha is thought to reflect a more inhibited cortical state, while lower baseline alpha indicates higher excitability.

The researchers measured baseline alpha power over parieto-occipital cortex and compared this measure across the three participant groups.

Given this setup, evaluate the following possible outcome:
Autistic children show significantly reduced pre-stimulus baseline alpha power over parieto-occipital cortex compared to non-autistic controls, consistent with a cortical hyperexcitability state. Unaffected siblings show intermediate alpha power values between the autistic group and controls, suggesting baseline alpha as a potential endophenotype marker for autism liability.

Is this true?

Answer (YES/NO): NO